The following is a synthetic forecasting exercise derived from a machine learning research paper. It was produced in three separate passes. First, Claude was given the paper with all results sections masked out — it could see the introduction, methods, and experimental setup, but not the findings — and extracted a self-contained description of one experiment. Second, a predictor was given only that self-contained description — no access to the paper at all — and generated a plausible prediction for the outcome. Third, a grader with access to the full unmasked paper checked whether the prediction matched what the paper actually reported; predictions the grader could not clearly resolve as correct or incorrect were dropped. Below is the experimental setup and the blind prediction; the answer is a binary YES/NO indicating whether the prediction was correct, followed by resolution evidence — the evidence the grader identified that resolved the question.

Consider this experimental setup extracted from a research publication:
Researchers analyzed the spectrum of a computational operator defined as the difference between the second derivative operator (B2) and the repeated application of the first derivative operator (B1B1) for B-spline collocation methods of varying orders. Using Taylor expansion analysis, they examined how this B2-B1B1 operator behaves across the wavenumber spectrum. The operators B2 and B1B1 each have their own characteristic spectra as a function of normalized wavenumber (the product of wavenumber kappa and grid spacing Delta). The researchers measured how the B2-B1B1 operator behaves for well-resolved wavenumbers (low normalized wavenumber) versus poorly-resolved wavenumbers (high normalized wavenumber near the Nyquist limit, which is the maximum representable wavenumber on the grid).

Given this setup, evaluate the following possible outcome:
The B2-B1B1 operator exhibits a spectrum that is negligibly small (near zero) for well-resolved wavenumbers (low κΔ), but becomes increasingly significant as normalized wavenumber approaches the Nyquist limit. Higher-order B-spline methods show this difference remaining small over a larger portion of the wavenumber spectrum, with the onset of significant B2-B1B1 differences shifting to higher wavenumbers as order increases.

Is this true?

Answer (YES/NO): YES